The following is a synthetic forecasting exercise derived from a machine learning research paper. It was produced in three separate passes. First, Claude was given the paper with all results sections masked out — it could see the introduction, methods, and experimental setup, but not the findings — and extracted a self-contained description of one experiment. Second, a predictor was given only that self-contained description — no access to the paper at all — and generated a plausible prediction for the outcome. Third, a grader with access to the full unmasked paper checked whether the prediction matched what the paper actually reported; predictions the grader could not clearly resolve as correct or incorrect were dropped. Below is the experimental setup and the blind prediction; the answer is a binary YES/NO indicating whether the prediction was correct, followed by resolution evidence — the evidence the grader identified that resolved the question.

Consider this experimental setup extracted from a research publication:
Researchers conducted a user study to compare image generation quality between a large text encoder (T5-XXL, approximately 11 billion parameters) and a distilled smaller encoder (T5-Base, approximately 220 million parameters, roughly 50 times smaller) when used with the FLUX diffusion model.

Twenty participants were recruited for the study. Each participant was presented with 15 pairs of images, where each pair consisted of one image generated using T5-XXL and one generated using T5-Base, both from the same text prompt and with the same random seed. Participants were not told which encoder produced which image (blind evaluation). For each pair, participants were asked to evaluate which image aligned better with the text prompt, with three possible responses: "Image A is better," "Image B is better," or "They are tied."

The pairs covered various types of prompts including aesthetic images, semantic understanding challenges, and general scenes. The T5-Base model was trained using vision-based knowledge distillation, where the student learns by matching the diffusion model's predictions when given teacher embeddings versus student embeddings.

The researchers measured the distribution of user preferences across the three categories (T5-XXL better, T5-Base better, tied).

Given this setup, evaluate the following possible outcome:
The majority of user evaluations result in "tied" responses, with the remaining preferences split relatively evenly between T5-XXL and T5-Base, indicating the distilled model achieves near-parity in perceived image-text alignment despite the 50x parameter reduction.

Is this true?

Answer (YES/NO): NO